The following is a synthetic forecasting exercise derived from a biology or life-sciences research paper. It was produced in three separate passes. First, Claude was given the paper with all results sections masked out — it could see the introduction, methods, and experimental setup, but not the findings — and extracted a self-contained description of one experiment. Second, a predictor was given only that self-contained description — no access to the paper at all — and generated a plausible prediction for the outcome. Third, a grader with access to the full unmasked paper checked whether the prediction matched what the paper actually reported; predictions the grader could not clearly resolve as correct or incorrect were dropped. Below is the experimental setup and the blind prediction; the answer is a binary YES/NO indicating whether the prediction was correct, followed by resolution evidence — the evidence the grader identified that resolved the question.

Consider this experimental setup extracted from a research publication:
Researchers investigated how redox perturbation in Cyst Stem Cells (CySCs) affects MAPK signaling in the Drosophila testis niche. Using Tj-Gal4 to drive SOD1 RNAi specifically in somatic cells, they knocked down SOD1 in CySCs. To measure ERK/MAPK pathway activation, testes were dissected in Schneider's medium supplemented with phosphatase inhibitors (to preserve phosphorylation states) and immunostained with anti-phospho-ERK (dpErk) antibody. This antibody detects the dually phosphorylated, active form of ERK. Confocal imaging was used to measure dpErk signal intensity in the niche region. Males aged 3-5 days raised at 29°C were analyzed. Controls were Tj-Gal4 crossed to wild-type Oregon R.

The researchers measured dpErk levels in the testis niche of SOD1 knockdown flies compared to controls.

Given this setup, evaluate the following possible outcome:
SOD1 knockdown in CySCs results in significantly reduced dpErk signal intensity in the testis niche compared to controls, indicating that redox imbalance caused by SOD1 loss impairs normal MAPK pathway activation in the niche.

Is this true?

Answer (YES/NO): YES